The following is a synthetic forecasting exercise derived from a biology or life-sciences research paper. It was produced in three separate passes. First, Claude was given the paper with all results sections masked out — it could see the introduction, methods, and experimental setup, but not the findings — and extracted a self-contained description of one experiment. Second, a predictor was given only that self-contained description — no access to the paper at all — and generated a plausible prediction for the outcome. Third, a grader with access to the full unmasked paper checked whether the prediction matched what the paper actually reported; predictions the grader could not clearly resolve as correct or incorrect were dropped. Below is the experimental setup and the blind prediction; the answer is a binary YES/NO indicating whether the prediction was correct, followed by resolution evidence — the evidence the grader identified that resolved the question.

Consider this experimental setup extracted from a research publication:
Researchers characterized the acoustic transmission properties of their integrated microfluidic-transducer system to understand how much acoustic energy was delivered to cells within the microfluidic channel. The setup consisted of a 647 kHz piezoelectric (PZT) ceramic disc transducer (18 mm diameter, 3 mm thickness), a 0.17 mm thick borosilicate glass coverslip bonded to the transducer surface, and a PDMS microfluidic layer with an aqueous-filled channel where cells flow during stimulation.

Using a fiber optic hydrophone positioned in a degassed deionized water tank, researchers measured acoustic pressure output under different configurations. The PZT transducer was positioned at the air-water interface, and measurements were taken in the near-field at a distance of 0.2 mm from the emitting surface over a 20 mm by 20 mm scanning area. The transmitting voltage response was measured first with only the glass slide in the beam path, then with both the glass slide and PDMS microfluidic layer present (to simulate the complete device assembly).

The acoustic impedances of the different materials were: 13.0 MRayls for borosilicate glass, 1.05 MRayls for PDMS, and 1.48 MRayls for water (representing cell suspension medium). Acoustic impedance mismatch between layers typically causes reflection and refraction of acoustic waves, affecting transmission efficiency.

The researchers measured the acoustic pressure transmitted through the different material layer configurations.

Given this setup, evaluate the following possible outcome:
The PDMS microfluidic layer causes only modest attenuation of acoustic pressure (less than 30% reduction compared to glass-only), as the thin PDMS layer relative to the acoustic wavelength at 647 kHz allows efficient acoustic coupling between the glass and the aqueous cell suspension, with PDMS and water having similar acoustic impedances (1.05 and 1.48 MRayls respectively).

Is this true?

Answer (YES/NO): YES